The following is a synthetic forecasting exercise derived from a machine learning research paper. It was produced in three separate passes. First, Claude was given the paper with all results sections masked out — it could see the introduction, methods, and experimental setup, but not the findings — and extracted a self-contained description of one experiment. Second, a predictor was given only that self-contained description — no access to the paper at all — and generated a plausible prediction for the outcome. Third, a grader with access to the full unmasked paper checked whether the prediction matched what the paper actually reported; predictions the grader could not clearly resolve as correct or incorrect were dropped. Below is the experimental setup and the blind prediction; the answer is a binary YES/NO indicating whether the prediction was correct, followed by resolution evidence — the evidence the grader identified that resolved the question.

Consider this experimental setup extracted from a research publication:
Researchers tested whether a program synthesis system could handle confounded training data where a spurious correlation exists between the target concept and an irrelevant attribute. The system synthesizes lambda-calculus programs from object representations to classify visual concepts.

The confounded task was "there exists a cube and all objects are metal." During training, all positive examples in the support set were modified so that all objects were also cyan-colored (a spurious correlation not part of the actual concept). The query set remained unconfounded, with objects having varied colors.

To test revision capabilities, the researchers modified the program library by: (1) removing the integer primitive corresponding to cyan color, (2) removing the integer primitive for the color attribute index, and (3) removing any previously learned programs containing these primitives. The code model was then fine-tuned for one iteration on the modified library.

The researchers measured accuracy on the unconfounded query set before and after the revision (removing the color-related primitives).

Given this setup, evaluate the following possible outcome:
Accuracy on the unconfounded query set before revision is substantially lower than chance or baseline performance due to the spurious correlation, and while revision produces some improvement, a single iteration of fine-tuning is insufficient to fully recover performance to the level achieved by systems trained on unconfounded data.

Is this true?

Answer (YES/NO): NO